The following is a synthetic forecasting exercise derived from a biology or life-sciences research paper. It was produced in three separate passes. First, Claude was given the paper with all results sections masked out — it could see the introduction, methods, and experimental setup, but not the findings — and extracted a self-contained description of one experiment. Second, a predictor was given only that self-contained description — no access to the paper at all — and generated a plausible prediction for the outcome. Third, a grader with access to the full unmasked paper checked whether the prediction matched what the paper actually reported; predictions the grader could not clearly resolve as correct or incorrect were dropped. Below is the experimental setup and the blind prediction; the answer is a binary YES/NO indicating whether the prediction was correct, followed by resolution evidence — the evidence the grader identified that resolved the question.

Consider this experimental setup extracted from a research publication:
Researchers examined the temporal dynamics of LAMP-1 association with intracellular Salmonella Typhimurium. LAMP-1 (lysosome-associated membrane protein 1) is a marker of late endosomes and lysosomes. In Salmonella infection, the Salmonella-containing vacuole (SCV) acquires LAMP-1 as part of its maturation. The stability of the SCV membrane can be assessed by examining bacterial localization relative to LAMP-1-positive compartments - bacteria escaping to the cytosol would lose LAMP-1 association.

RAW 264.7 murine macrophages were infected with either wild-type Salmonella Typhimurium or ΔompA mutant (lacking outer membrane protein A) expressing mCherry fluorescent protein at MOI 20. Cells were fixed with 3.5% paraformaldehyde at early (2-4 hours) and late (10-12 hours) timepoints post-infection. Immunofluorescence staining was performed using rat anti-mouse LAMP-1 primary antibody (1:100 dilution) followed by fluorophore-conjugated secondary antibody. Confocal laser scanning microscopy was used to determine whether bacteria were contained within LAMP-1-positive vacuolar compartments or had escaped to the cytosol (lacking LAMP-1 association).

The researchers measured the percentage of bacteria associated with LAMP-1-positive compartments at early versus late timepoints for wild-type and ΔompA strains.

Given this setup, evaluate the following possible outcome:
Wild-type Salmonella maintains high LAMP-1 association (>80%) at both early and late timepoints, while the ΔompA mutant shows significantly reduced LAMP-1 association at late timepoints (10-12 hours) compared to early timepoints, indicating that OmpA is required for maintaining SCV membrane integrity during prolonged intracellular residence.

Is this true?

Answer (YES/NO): NO